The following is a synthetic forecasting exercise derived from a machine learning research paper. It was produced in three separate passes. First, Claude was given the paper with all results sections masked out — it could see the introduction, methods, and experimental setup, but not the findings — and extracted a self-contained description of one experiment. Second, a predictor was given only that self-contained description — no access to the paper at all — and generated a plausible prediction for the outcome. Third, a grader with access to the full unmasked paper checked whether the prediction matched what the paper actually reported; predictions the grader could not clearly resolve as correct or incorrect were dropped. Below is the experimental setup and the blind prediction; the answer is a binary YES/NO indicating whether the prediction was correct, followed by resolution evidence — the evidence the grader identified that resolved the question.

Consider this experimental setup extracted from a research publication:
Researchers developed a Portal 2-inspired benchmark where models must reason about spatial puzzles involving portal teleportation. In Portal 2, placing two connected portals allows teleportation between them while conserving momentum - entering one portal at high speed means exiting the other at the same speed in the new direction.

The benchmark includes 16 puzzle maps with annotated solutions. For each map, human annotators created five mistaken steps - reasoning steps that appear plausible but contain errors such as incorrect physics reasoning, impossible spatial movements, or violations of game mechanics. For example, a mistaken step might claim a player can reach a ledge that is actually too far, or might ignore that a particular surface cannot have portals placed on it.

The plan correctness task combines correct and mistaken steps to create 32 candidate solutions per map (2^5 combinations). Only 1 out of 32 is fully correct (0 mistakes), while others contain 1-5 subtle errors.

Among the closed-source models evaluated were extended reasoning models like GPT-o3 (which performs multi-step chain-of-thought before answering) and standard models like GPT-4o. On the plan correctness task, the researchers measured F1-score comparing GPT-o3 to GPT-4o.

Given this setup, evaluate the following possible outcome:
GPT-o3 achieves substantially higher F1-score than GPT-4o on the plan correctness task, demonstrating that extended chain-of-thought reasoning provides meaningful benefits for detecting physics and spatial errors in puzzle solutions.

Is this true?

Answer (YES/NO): NO